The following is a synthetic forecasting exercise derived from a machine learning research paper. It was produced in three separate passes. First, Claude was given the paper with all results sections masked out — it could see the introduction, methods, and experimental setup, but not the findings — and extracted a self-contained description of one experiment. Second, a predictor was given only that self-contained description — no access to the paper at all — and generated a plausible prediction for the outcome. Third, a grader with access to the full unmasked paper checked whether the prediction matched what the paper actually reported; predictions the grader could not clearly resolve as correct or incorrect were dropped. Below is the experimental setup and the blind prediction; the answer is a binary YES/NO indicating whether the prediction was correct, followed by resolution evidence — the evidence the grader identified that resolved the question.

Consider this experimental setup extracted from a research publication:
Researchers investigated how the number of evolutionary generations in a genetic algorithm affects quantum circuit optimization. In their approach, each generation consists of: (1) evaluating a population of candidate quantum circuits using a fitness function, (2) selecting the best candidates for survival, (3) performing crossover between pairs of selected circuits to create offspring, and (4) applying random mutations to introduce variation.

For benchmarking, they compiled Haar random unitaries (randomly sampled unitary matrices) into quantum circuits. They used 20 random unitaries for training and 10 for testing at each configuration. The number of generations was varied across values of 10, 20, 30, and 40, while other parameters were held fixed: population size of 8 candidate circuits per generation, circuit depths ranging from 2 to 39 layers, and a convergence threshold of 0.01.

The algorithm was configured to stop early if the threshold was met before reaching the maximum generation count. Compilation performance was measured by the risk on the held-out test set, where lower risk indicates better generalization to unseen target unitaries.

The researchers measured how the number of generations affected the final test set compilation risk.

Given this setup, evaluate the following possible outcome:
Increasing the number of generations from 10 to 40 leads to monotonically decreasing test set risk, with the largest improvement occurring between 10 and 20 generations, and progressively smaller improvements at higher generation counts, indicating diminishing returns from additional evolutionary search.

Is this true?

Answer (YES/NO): NO